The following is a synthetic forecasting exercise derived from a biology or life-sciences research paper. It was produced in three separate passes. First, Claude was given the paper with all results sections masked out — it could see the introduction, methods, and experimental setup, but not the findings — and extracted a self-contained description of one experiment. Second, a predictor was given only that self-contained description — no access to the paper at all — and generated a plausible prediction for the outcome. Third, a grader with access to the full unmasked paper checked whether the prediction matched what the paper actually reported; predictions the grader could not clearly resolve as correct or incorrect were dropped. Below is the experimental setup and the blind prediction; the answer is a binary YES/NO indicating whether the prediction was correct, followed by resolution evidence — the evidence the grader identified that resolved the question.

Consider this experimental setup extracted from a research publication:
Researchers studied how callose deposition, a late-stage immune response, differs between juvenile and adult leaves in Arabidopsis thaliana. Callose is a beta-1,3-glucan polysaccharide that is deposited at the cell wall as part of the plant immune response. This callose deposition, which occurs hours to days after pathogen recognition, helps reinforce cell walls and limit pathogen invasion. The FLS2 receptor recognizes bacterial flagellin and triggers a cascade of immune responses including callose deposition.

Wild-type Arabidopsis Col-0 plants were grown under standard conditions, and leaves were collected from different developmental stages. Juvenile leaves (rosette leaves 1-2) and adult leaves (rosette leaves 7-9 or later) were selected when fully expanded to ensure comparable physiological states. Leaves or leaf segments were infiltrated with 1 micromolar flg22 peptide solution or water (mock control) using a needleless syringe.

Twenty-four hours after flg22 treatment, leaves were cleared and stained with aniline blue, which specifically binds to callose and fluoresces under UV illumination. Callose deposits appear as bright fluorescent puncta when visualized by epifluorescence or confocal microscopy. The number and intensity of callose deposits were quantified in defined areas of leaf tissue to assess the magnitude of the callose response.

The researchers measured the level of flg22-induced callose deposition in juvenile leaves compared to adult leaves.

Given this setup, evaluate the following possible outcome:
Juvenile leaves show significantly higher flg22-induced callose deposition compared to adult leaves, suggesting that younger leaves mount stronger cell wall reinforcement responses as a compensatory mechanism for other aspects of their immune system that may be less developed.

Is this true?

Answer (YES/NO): NO